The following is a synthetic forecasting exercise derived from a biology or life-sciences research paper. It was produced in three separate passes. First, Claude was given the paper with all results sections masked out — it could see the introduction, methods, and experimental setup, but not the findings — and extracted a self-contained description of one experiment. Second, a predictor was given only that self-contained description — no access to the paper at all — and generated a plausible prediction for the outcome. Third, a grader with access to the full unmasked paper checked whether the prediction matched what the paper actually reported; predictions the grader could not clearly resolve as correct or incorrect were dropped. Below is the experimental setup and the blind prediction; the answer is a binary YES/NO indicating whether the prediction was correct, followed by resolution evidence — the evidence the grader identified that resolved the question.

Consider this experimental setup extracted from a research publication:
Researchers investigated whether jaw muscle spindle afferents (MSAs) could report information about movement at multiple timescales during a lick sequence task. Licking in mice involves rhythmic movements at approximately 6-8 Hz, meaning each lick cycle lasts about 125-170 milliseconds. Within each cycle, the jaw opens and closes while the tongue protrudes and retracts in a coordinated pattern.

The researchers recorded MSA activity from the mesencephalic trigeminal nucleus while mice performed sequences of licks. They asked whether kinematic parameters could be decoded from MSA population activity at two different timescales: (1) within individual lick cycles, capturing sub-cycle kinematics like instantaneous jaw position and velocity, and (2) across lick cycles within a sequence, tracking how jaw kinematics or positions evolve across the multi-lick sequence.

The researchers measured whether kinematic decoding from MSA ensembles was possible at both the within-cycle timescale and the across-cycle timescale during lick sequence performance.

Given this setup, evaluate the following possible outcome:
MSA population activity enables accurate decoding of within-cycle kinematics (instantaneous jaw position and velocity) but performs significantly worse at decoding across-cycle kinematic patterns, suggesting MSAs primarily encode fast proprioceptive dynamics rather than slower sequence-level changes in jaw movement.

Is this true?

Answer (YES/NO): NO